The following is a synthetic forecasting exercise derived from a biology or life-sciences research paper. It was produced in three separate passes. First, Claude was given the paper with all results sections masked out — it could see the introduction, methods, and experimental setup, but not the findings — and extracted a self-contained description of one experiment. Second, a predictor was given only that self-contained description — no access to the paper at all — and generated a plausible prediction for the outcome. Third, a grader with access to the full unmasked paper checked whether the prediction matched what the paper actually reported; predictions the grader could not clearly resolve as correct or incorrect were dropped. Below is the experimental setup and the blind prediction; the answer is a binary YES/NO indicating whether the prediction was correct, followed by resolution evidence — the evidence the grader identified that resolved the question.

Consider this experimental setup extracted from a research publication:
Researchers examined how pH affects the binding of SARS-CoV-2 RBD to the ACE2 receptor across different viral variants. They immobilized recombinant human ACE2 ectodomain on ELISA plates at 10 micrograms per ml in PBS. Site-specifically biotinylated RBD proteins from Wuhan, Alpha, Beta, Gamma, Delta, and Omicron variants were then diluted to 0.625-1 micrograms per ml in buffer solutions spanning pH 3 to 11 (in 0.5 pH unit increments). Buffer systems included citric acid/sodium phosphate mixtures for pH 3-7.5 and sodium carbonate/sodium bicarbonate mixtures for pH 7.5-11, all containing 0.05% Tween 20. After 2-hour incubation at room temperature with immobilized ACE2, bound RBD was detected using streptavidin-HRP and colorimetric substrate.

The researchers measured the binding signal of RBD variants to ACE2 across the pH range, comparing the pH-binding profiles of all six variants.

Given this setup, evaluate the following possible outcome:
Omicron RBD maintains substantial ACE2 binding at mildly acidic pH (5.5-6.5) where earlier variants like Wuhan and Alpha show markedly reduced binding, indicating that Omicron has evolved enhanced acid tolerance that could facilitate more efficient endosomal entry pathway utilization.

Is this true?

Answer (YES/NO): NO